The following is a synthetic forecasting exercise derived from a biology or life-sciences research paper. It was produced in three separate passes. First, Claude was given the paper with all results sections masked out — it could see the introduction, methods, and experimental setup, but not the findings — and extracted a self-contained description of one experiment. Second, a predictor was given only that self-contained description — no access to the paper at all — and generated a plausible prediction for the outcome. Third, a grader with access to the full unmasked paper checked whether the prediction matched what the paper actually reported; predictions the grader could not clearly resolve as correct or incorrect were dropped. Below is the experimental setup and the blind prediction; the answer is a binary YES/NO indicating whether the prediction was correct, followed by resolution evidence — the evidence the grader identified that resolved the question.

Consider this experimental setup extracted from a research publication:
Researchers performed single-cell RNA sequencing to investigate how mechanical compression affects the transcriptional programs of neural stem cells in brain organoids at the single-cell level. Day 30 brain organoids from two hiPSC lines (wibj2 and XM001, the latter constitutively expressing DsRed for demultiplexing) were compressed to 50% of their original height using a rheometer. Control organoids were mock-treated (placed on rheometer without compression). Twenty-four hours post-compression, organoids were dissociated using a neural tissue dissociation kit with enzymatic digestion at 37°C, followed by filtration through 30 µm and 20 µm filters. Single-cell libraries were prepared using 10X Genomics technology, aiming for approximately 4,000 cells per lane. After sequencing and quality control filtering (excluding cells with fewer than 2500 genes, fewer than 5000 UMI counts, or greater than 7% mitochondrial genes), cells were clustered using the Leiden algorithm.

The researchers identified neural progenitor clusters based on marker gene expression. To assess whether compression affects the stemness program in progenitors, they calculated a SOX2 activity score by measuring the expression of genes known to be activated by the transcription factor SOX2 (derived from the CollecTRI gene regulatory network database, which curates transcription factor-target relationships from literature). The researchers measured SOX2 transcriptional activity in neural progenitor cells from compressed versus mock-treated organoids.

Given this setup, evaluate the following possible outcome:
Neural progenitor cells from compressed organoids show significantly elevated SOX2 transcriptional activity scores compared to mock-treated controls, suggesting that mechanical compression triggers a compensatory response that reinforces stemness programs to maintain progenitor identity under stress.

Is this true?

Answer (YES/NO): NO